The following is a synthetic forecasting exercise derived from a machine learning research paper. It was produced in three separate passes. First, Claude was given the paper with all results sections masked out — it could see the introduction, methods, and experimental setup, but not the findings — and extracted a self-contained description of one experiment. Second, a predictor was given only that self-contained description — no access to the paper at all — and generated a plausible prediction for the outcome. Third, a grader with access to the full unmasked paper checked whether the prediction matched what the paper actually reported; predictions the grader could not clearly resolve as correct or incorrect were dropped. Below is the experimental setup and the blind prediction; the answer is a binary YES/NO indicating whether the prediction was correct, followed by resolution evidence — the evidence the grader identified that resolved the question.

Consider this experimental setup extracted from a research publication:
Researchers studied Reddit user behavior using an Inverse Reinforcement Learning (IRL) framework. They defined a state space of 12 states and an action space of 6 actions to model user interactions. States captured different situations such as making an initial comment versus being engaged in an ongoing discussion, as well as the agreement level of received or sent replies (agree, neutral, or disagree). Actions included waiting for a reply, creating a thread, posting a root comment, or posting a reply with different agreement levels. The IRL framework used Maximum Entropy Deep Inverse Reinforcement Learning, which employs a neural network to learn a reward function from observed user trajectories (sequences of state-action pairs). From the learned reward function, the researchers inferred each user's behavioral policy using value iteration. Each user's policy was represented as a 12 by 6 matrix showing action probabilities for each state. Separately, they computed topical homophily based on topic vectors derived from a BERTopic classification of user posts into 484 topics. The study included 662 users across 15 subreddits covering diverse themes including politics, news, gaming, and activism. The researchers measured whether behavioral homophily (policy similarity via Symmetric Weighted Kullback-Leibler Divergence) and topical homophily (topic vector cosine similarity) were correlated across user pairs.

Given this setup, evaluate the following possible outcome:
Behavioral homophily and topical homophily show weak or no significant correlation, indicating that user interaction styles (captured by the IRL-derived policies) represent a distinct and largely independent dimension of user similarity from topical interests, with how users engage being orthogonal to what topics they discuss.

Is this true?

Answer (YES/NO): NO